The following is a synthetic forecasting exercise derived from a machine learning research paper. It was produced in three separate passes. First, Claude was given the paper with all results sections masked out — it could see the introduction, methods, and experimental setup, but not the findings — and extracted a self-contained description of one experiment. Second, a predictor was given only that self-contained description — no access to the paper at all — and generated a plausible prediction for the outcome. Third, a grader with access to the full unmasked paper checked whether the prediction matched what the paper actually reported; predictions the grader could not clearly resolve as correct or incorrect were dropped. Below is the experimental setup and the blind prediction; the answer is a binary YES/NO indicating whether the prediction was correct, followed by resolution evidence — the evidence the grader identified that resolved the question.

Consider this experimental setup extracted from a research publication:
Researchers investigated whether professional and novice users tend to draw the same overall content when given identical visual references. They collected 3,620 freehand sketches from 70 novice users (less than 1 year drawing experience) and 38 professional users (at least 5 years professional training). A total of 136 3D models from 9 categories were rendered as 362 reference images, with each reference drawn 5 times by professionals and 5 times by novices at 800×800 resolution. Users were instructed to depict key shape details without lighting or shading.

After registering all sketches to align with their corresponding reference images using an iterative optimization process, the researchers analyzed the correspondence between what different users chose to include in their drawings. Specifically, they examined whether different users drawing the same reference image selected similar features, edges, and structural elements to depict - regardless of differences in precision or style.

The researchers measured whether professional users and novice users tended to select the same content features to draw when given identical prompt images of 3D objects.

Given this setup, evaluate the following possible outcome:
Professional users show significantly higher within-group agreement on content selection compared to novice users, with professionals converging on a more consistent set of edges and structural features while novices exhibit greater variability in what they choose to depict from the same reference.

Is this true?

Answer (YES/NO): YES